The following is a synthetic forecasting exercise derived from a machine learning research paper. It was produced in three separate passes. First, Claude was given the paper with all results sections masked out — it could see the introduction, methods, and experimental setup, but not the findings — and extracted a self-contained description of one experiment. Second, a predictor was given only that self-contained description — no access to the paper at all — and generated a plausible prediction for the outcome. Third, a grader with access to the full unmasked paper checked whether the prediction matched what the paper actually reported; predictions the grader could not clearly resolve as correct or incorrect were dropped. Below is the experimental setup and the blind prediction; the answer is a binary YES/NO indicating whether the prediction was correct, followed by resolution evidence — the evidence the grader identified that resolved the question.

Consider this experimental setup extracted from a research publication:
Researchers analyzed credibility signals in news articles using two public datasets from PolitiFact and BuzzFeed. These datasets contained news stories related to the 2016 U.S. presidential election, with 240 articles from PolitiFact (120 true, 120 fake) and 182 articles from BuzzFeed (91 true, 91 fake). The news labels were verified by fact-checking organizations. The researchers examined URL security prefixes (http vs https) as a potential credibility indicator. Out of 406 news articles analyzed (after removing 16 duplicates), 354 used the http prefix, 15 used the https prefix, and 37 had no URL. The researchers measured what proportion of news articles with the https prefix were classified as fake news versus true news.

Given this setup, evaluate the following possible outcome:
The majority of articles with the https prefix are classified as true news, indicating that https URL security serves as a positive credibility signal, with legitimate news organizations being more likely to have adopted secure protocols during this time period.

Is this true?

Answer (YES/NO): NO